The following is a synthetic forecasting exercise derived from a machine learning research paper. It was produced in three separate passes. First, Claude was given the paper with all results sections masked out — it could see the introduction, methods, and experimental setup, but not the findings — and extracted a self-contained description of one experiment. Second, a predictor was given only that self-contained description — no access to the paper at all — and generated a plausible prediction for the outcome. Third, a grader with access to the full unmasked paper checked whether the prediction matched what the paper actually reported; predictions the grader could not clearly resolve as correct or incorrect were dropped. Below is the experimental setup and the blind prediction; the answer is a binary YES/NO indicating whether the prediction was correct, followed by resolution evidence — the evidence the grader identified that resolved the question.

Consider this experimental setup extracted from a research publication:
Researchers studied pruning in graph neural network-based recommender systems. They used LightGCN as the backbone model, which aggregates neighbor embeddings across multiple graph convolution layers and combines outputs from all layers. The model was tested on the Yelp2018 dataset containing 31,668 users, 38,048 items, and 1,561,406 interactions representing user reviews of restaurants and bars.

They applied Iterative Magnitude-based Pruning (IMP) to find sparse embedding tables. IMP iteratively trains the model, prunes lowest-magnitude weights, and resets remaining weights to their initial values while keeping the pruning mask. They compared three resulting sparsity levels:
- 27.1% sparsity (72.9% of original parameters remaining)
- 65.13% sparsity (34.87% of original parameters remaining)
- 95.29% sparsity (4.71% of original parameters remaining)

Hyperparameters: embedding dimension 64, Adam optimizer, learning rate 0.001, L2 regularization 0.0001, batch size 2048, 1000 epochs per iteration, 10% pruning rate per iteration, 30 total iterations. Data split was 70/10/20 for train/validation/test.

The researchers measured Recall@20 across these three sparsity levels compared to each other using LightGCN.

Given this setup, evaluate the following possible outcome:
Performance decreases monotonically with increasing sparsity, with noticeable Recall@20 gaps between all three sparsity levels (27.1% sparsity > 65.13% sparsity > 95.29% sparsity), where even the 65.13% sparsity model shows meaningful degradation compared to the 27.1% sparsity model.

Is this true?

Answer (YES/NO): NO